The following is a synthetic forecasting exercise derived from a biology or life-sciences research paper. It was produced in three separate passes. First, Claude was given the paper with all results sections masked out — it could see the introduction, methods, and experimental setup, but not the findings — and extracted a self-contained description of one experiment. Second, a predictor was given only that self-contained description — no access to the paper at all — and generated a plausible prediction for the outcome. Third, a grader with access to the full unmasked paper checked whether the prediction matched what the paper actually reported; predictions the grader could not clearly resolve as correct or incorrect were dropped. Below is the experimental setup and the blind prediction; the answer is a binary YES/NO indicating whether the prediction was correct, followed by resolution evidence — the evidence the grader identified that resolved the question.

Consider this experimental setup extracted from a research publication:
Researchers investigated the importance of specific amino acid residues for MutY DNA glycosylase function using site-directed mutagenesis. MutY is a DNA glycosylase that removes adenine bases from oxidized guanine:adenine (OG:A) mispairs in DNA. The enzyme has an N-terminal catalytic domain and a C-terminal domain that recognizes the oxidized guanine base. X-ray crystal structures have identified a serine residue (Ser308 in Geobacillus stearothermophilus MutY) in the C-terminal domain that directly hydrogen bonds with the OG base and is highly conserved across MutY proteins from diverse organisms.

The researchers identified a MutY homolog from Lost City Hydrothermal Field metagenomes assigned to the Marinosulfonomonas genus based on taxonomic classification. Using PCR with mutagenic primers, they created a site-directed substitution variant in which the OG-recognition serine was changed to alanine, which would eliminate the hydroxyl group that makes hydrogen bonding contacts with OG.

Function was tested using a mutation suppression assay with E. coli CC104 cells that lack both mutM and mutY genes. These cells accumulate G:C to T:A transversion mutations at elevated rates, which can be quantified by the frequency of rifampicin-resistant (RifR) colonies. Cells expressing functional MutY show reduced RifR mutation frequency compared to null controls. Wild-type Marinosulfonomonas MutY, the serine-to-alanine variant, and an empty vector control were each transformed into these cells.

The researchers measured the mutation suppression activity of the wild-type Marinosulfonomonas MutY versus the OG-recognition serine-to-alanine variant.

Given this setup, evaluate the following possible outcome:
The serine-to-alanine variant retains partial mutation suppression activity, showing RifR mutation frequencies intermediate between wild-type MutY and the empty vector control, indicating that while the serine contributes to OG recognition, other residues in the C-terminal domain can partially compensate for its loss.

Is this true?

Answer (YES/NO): NO